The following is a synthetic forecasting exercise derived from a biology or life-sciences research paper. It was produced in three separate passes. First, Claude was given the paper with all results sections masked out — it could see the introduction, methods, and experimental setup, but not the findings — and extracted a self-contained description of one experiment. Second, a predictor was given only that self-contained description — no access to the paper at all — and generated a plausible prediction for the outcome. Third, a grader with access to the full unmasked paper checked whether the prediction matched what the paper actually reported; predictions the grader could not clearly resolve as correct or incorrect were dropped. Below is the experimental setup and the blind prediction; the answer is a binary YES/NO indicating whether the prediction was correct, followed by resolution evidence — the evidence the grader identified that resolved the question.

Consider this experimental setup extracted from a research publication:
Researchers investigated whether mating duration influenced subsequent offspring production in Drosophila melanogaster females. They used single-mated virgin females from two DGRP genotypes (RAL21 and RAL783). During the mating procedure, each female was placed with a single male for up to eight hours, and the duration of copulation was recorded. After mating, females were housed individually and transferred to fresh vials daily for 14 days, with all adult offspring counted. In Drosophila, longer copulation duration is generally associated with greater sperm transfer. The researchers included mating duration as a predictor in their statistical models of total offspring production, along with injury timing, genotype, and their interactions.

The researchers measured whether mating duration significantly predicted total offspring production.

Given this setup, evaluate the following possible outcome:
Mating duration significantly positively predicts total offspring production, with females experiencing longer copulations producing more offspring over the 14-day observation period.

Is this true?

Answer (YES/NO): NO